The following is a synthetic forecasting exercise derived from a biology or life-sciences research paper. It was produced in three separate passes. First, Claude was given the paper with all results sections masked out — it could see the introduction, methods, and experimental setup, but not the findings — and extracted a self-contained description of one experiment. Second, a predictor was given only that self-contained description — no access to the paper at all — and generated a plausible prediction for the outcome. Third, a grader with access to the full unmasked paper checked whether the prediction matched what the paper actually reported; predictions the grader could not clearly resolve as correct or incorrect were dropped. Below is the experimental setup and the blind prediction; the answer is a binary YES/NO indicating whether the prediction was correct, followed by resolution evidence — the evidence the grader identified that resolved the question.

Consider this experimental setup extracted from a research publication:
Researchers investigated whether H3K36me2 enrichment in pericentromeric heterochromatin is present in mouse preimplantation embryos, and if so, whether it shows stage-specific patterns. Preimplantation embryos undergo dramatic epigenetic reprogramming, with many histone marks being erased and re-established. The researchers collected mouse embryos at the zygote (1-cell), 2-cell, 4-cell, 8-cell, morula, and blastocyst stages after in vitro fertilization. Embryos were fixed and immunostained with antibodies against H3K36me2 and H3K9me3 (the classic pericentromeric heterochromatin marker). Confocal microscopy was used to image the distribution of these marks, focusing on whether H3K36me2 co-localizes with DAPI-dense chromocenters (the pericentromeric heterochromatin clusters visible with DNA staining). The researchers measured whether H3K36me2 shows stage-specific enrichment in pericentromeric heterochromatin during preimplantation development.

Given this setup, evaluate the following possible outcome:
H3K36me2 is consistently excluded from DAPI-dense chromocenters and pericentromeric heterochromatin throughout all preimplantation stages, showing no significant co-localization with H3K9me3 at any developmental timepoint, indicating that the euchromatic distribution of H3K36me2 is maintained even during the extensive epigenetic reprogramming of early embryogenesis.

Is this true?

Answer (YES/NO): NO